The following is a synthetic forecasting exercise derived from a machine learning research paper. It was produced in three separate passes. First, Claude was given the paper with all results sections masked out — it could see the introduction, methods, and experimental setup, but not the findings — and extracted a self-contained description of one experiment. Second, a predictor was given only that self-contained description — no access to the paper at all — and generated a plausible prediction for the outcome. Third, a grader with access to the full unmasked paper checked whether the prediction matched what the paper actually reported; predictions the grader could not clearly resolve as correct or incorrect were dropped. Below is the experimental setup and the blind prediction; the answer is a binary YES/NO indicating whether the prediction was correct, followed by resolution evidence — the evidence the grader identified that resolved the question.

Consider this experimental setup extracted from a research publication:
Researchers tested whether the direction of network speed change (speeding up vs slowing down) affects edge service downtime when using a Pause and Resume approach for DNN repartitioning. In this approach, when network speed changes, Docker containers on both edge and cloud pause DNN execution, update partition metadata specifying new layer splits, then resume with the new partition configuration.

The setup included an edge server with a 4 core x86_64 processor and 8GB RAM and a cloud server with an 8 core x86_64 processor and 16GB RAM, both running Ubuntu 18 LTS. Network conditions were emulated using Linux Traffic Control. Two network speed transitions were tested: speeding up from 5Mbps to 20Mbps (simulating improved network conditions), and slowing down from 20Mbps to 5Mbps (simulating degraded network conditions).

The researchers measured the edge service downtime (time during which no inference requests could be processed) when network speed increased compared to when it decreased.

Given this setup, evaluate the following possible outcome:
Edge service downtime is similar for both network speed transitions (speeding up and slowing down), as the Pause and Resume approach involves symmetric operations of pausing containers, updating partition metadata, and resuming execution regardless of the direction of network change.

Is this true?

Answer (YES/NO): YES